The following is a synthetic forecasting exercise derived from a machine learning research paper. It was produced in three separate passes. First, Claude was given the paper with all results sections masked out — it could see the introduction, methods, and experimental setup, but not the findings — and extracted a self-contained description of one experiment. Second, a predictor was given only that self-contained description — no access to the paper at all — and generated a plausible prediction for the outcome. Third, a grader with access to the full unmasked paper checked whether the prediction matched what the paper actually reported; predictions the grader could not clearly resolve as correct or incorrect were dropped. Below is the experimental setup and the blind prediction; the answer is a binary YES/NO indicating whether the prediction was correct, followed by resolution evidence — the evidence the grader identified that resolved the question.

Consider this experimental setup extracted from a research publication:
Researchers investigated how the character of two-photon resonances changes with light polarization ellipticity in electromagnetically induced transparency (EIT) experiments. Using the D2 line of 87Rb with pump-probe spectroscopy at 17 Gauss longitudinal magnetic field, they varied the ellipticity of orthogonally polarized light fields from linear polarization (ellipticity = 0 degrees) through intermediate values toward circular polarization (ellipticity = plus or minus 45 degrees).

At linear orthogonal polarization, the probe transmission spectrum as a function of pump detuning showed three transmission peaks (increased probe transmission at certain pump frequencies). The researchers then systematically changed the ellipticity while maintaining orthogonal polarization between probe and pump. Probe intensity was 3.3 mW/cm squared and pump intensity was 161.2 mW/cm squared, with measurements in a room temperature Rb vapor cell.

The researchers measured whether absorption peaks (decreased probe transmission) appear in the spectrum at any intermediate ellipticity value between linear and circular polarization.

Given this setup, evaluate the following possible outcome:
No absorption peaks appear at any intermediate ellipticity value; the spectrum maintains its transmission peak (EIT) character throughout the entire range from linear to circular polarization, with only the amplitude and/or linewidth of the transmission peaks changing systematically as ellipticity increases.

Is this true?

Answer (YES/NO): NO